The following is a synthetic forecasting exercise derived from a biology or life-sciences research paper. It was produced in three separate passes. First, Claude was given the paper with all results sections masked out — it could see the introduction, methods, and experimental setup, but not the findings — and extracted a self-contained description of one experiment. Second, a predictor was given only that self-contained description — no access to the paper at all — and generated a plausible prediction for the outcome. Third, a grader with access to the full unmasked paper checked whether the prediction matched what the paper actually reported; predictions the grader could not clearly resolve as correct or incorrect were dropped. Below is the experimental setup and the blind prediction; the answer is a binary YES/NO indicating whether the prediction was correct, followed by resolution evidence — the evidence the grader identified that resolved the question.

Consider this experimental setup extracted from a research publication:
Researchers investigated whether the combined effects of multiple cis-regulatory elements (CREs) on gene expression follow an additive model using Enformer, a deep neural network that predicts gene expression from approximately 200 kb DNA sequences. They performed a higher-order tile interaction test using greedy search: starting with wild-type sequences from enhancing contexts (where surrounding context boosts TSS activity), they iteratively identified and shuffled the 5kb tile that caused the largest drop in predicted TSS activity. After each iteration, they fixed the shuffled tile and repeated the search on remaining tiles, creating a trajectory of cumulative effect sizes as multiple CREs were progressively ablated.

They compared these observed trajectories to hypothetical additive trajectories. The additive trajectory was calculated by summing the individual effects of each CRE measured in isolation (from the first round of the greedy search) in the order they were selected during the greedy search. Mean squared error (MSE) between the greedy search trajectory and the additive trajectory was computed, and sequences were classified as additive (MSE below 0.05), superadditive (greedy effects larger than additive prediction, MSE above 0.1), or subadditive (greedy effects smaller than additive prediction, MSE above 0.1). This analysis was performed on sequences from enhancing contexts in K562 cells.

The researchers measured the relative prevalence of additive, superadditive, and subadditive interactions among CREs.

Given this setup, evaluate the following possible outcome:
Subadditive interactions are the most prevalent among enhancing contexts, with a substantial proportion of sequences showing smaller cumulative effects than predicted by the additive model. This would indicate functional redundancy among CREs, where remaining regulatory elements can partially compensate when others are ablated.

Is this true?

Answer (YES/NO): NO